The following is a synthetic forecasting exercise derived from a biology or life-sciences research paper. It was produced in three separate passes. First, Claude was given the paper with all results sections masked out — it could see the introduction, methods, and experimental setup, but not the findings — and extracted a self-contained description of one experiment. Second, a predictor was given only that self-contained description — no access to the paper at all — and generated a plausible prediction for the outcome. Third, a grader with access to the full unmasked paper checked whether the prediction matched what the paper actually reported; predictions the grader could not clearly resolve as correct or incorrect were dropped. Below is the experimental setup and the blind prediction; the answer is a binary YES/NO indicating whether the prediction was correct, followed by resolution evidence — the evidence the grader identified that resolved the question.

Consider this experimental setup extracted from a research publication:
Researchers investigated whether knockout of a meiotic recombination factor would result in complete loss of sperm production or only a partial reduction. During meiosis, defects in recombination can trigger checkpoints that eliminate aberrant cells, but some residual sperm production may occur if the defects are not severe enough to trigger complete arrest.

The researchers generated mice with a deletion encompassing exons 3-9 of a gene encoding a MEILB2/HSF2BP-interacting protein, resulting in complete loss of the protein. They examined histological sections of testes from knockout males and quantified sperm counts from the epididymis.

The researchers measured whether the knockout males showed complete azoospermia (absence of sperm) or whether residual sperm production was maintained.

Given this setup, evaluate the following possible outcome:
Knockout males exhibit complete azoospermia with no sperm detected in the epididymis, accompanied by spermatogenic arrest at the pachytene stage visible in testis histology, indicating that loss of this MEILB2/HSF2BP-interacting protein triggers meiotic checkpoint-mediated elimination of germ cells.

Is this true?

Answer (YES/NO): NO